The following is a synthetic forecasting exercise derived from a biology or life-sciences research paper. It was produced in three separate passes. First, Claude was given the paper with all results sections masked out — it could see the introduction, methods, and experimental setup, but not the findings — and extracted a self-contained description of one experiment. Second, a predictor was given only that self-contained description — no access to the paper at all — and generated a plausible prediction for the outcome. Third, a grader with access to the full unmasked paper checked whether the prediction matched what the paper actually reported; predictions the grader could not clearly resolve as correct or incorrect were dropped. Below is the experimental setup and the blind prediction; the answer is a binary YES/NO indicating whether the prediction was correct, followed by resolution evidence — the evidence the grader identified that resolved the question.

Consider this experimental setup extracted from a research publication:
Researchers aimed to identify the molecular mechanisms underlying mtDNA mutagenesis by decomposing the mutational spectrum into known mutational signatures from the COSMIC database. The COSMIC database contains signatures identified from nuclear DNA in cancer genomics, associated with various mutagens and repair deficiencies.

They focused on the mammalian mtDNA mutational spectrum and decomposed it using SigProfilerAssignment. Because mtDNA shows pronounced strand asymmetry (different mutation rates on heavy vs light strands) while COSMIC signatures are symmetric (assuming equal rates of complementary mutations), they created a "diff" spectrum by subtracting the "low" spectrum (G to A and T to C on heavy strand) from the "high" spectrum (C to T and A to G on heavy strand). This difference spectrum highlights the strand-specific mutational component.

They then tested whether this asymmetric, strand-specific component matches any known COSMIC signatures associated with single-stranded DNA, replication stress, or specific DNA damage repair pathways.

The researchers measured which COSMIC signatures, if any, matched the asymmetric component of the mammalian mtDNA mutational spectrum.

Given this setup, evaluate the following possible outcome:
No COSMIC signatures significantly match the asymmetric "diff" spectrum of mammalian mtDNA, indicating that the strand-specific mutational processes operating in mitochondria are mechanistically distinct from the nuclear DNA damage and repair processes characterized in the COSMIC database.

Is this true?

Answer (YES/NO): NO